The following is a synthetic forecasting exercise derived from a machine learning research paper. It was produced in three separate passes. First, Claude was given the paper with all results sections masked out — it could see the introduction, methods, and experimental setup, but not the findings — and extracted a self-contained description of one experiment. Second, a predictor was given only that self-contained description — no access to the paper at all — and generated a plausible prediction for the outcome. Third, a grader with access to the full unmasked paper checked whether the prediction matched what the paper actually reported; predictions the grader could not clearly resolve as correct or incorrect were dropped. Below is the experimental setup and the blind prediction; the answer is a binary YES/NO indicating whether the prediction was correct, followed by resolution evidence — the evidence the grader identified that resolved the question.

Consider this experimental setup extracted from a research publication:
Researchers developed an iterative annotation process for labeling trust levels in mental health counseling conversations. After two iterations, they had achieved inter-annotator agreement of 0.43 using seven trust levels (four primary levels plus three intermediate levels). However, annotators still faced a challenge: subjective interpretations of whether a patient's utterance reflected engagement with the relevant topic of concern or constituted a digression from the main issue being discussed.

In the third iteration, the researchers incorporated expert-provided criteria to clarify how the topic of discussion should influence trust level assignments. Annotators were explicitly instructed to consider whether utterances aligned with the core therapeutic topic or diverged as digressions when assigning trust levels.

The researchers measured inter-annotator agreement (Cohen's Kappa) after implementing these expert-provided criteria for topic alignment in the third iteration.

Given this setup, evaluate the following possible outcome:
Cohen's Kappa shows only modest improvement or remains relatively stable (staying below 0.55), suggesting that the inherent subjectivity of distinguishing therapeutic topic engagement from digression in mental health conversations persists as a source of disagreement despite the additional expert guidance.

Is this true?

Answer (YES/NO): NO